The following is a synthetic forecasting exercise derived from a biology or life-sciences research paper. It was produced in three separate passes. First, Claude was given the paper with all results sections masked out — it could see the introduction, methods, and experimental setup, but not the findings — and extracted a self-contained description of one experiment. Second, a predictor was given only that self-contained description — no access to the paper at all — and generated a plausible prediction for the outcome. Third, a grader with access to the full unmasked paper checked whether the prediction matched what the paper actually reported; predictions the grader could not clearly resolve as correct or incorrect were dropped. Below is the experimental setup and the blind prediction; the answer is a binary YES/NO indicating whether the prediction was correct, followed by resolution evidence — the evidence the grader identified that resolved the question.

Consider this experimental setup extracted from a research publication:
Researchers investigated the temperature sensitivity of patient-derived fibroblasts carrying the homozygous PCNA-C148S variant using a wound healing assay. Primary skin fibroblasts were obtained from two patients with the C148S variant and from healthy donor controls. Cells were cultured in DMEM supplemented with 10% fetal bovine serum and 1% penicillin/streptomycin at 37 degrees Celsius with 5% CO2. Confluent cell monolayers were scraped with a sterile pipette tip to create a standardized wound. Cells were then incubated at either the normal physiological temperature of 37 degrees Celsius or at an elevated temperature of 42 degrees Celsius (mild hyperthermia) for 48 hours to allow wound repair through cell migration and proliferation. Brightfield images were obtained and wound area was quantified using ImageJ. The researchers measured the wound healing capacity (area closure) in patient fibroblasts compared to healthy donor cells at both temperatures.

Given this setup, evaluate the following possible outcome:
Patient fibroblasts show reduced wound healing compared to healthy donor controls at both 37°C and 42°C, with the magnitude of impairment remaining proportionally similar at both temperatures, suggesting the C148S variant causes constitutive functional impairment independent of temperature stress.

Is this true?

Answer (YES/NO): NO